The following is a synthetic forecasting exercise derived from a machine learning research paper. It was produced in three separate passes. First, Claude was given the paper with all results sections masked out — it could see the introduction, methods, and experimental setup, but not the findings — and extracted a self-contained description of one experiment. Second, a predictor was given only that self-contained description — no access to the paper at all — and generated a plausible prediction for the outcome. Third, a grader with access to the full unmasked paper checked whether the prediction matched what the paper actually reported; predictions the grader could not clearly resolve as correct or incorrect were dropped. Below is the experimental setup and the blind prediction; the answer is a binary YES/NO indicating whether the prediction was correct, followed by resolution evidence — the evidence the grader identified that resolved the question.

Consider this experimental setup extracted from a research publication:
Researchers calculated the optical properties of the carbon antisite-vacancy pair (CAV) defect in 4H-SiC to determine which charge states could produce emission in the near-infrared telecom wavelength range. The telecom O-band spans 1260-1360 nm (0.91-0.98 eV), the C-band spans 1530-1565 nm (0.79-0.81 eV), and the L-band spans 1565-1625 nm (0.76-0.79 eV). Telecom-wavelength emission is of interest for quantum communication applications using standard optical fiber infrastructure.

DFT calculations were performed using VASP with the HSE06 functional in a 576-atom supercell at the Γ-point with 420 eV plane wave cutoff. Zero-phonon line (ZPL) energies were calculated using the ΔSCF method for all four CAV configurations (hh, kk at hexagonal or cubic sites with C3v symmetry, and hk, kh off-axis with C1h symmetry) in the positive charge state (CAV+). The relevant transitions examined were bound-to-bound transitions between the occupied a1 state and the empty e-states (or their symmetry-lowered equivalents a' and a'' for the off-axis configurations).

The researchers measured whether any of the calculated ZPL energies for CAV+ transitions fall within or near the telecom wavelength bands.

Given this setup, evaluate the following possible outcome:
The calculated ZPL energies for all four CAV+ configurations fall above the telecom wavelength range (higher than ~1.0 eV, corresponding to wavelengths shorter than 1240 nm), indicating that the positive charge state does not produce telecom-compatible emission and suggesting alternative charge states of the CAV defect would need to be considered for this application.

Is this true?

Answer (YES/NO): NO